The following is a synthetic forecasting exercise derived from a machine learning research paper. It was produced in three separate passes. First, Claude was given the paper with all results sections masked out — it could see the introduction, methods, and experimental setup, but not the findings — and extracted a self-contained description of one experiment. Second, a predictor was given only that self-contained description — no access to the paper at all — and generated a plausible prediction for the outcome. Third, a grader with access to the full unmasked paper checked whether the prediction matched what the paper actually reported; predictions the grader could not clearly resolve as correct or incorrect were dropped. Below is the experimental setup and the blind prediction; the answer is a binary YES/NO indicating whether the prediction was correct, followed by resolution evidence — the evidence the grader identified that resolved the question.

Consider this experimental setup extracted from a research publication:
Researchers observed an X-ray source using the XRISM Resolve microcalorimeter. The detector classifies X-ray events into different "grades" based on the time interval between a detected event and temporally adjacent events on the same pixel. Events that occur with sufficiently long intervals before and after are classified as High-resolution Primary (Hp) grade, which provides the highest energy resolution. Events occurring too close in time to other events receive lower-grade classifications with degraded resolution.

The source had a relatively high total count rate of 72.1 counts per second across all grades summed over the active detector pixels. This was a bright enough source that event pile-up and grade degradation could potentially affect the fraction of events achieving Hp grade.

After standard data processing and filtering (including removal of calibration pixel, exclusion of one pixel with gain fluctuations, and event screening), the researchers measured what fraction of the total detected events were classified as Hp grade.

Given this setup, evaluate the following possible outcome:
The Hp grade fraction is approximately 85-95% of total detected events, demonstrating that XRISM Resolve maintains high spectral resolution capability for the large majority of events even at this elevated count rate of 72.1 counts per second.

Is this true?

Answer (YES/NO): NO